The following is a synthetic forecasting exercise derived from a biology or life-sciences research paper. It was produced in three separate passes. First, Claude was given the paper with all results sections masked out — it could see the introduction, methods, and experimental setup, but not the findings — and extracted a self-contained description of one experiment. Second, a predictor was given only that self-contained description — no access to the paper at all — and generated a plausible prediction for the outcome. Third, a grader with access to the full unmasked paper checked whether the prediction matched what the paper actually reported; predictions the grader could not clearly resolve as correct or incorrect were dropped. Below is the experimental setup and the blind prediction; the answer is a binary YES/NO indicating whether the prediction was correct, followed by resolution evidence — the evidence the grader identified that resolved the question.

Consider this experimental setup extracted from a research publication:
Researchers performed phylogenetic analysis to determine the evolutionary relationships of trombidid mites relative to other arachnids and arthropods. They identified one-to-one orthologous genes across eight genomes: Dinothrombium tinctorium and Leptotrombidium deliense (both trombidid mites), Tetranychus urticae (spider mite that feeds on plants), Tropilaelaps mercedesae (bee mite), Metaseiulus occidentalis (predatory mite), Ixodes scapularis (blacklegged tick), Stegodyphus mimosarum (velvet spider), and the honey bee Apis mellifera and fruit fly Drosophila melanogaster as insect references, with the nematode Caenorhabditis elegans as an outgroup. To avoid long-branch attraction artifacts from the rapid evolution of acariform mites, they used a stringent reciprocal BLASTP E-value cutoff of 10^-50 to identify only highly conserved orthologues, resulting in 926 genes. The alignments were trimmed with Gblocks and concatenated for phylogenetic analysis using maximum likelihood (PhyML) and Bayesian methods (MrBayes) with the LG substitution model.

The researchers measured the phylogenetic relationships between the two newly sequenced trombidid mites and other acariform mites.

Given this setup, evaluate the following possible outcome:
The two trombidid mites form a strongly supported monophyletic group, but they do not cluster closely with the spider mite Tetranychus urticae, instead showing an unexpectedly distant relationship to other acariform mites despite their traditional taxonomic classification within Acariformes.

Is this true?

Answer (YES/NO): NO